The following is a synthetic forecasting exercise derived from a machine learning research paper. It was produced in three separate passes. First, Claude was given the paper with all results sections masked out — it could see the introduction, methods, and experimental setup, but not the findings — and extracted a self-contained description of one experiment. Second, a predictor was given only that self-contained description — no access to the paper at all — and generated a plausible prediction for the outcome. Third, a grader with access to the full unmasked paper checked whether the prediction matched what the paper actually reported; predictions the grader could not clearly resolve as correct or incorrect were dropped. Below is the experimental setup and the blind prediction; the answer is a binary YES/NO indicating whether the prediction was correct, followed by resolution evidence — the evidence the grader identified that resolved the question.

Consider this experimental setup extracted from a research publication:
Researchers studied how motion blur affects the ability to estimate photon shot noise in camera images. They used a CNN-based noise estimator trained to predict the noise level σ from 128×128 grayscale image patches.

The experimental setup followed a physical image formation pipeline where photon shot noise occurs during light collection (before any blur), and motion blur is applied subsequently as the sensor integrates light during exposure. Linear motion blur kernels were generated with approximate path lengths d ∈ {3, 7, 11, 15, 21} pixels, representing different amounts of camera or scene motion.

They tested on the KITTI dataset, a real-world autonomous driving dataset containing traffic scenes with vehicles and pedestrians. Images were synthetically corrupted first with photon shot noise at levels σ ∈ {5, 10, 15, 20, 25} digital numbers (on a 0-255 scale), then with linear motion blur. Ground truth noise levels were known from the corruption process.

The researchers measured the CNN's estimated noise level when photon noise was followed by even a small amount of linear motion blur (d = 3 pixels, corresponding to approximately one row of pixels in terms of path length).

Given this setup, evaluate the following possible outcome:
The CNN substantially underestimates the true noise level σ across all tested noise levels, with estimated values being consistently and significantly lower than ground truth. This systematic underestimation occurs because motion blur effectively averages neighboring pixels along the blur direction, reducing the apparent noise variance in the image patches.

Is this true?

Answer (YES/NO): YES